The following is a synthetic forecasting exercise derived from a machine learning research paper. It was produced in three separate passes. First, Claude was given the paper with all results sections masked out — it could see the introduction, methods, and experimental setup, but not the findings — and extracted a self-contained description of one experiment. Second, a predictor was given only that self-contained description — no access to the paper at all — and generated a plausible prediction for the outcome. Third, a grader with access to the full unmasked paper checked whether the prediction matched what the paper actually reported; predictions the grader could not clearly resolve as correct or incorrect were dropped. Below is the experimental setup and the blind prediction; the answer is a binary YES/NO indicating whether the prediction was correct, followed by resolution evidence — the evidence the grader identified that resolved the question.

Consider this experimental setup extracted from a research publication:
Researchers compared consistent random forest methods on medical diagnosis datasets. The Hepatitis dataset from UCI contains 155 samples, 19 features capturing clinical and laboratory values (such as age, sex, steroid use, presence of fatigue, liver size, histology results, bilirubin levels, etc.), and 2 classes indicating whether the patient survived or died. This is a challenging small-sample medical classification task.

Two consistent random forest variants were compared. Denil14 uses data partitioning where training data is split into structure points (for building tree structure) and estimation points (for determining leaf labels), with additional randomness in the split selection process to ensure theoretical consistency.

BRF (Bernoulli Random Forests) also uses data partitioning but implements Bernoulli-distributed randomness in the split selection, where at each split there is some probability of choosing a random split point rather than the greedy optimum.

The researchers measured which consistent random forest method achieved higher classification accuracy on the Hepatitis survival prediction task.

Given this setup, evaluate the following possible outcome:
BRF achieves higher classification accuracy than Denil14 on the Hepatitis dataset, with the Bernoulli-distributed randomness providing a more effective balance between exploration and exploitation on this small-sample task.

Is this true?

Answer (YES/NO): YES